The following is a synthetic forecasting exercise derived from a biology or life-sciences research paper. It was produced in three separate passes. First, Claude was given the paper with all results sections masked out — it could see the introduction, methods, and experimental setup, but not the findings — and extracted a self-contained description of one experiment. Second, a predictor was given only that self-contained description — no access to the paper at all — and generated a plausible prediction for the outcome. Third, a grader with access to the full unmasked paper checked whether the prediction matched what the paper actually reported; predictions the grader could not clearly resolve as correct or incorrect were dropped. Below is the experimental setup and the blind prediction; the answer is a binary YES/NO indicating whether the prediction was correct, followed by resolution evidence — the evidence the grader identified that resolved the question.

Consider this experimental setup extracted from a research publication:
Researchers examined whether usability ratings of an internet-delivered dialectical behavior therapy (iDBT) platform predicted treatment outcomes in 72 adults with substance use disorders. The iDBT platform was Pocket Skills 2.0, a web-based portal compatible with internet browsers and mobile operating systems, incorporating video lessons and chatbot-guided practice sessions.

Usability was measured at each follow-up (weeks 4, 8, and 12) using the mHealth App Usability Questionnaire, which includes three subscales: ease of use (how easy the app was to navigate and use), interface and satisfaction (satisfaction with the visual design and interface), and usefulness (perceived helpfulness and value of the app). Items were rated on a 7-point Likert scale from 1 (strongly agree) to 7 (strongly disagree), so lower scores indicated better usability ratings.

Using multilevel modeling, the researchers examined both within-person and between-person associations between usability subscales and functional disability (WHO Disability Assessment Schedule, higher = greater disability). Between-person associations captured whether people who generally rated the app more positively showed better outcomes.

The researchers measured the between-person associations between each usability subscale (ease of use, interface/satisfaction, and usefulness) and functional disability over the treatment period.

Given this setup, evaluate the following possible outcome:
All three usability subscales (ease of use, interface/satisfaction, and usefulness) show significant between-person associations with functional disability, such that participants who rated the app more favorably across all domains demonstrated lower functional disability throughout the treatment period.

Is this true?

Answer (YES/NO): NO